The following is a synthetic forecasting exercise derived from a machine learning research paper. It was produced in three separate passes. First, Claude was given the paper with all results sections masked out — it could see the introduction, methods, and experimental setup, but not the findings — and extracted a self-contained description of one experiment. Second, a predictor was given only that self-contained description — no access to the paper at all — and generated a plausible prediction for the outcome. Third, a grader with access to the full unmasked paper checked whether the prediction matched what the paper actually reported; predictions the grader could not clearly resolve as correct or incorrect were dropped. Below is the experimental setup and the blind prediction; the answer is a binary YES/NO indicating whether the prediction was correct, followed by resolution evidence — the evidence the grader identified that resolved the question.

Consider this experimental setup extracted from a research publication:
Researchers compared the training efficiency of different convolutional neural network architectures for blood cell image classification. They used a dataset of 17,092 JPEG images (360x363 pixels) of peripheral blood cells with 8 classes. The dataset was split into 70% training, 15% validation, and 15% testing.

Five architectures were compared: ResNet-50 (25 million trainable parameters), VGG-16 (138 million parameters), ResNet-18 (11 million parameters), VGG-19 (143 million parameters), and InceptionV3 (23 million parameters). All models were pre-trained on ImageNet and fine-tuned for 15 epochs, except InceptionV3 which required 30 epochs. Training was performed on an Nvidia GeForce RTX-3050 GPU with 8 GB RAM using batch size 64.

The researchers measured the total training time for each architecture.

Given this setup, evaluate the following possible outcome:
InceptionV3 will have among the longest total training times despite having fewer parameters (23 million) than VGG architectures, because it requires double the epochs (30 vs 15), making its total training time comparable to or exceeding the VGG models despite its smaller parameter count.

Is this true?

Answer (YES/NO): NO